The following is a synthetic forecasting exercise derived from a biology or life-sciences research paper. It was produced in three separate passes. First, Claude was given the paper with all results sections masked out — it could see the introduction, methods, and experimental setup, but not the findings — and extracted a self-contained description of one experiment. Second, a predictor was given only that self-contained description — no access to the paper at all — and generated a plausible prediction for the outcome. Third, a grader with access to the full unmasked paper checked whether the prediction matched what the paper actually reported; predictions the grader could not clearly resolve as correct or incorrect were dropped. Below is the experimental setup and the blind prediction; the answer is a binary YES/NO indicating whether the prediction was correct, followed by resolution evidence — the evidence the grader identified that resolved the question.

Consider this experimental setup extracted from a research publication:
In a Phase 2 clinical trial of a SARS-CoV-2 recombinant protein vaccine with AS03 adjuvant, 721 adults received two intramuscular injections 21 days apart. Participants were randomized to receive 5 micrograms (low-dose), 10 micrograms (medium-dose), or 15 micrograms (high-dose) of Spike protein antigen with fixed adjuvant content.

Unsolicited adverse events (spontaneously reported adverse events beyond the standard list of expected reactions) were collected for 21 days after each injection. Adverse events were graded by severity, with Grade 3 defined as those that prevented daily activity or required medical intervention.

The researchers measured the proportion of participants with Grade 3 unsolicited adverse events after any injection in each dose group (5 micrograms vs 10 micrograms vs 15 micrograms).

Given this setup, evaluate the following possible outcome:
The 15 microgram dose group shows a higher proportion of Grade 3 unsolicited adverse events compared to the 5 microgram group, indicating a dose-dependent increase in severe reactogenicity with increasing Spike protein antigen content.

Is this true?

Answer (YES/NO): YES